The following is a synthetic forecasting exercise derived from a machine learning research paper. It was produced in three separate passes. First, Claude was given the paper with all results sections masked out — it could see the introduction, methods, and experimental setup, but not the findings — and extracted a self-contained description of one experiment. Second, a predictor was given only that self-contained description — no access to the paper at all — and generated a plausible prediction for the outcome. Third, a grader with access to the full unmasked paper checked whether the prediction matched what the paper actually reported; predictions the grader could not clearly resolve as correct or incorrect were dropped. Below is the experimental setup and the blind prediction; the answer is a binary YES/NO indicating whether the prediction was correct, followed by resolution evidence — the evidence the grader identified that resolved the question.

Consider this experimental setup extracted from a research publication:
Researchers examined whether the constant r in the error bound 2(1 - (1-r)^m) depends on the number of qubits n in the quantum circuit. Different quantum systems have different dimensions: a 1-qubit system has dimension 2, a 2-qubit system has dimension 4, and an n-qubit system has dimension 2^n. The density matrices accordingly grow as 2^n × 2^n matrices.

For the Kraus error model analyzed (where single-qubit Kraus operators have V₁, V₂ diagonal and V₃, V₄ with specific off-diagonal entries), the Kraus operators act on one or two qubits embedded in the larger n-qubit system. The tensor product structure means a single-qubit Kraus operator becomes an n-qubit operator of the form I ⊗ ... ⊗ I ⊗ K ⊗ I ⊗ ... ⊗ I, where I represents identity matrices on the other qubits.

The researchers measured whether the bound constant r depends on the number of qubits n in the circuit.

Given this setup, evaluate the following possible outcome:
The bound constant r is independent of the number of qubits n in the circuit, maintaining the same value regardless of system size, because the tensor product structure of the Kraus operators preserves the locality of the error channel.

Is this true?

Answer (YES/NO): YES